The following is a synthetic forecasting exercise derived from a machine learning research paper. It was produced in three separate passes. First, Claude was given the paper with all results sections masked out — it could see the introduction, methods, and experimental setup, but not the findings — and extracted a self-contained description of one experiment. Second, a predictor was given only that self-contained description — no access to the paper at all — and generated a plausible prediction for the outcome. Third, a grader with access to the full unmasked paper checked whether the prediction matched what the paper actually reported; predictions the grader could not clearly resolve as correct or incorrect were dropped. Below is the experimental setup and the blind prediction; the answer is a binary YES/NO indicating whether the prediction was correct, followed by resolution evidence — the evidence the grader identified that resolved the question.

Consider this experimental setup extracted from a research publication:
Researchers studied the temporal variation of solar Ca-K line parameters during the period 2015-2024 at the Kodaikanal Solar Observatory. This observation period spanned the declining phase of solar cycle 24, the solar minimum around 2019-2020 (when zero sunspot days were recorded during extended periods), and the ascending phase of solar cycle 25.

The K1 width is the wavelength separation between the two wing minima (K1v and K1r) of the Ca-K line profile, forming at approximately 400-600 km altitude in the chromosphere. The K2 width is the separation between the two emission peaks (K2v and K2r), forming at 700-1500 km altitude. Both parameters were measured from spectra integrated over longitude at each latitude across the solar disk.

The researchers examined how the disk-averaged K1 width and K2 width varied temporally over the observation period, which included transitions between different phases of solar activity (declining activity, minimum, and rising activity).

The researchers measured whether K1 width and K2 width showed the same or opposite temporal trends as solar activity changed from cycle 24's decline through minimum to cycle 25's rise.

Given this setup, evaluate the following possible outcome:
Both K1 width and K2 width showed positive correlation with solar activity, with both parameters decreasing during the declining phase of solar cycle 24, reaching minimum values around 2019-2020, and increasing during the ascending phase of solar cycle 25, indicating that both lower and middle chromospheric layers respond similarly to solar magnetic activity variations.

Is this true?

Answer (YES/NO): NO